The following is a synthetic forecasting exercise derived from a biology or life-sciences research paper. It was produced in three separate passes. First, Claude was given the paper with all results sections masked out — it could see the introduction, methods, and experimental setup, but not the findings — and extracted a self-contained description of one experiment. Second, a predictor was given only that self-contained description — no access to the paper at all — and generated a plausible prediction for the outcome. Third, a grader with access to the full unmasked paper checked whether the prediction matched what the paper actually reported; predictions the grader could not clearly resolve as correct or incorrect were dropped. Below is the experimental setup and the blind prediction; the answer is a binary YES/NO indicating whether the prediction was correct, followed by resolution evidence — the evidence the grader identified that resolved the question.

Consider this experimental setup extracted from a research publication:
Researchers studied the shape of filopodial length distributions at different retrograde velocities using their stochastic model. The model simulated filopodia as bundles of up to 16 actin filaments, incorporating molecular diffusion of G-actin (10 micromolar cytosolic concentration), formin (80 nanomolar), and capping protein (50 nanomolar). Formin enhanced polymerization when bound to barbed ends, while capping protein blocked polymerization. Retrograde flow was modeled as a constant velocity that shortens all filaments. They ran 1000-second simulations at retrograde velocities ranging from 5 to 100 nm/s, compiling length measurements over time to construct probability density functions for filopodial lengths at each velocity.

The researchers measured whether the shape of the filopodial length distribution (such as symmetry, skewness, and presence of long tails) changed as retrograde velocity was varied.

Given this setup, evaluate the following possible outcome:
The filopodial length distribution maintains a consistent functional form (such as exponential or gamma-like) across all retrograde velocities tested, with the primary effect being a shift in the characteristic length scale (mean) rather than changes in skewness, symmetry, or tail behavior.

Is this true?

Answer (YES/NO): NO